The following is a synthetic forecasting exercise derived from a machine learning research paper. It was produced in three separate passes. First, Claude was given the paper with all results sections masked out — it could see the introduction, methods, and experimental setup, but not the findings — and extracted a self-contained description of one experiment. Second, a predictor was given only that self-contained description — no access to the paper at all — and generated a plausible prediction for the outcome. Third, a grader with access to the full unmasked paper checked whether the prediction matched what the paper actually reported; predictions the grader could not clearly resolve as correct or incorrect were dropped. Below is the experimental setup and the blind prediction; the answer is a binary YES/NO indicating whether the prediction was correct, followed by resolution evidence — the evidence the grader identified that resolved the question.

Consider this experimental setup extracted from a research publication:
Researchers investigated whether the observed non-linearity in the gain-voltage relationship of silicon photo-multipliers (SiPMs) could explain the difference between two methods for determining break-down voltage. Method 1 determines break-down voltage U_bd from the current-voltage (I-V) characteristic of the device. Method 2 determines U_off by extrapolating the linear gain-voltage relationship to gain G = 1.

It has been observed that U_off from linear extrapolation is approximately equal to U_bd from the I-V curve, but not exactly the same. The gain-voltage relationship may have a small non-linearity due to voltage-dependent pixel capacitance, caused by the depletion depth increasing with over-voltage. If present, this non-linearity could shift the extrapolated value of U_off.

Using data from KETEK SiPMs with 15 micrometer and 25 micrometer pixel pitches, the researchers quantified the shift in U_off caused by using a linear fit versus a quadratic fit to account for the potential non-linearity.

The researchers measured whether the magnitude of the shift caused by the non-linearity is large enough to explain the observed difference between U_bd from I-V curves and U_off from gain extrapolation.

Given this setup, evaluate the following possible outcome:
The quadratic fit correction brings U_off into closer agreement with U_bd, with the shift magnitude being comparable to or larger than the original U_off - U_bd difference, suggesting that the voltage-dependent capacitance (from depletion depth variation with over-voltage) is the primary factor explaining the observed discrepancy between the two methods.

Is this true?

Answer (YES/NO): NO